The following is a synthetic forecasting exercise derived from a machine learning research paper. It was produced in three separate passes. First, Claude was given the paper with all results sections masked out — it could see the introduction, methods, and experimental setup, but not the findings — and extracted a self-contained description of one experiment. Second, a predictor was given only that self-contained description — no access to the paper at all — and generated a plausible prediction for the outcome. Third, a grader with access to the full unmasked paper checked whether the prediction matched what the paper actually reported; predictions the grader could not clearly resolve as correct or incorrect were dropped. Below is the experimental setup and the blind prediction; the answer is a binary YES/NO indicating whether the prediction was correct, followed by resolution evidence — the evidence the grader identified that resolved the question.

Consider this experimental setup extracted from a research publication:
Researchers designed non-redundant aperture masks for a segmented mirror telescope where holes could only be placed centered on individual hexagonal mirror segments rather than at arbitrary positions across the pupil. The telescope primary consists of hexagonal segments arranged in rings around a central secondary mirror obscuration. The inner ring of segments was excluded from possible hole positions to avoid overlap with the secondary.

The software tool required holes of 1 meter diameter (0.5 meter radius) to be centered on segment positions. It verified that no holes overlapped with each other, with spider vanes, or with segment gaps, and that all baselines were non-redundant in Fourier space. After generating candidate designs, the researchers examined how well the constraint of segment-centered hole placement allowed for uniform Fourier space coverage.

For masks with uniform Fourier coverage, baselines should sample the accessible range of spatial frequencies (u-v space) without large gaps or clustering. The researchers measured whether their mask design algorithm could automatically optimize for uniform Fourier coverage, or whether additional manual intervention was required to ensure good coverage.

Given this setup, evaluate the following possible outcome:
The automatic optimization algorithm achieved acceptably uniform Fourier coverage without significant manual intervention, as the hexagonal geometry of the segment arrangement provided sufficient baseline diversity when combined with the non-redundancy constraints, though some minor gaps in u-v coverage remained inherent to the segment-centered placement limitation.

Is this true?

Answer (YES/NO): NO